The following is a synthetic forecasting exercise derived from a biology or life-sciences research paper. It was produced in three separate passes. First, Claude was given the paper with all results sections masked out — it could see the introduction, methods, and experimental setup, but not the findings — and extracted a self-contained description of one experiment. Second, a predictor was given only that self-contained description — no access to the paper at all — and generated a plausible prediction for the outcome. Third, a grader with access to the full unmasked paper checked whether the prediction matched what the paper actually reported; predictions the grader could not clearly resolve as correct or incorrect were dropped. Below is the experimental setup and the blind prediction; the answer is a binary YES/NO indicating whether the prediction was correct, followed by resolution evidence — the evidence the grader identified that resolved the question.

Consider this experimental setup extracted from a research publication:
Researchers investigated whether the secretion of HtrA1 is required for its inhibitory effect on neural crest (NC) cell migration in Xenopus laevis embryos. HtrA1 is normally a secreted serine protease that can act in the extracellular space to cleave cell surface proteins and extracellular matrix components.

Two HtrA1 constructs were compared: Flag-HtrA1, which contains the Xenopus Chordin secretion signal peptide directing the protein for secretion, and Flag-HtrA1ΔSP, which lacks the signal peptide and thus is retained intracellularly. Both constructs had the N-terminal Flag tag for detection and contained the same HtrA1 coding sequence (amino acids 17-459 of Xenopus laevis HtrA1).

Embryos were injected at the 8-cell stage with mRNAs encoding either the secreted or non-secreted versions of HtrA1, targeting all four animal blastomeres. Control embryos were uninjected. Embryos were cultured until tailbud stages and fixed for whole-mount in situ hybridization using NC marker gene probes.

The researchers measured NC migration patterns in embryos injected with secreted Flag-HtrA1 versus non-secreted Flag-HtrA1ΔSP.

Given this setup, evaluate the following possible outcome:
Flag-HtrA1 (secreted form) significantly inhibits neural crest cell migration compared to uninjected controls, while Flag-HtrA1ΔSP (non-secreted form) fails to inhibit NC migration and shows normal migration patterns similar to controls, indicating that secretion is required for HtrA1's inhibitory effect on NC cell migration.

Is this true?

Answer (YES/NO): YES